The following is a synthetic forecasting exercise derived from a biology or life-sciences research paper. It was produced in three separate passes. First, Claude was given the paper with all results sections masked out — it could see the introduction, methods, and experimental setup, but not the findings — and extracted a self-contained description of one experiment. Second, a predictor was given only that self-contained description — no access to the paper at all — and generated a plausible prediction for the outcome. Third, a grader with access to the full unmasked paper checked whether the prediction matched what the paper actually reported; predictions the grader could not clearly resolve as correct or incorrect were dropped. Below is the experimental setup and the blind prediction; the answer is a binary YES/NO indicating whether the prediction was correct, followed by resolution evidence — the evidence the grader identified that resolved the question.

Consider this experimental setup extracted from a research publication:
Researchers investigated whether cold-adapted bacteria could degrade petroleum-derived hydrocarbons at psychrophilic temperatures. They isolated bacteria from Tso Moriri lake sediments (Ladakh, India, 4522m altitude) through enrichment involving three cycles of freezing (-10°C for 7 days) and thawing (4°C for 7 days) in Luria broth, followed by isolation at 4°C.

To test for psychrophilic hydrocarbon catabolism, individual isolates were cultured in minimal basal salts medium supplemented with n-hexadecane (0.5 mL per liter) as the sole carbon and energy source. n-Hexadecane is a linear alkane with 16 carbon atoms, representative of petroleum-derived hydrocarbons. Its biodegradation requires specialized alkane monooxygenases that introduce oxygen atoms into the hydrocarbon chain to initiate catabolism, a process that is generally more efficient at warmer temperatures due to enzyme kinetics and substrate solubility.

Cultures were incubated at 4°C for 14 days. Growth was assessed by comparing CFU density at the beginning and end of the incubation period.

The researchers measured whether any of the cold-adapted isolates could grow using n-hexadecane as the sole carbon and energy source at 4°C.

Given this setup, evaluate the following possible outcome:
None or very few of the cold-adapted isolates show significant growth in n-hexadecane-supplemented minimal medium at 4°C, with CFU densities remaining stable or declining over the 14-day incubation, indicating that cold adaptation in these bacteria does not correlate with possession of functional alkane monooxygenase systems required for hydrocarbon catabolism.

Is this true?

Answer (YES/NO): NO